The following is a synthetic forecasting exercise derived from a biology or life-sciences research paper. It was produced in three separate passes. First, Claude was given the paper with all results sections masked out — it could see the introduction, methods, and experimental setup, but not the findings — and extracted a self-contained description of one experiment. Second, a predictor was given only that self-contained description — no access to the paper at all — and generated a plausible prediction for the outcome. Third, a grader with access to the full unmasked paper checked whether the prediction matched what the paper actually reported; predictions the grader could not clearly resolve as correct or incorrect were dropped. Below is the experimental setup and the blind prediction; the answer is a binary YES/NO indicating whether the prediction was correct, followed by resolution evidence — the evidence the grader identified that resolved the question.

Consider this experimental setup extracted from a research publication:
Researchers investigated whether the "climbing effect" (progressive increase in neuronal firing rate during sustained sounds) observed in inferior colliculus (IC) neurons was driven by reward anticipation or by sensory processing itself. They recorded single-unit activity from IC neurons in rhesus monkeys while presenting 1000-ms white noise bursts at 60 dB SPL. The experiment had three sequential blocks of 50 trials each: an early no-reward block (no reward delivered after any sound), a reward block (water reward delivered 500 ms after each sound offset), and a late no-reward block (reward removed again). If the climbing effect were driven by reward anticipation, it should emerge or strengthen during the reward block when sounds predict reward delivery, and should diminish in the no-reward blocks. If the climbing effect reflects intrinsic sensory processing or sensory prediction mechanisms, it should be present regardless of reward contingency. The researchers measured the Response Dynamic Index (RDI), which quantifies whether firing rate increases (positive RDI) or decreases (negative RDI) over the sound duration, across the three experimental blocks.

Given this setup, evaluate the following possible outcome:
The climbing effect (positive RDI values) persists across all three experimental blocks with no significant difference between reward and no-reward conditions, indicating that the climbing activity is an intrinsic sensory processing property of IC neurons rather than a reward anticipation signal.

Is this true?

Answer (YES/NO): NO